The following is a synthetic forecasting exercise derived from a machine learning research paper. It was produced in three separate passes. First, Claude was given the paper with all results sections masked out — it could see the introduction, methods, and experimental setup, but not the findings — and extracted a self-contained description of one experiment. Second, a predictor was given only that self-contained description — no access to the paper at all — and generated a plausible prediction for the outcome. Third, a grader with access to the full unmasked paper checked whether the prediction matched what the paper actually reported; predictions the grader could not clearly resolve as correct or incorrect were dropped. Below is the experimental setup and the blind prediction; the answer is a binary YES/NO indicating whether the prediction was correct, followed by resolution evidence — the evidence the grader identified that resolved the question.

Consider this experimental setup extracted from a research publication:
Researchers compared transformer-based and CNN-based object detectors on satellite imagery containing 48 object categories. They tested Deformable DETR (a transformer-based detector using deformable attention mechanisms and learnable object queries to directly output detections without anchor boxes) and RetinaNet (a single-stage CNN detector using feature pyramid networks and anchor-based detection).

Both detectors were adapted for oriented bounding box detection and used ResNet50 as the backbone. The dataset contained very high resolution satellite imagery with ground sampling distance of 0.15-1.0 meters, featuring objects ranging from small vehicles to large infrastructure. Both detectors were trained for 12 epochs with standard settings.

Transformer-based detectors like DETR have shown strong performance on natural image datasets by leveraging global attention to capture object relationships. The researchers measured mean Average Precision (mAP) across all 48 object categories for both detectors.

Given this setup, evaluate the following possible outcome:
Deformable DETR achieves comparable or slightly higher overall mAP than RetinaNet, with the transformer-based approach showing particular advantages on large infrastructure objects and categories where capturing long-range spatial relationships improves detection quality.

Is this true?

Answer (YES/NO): NO